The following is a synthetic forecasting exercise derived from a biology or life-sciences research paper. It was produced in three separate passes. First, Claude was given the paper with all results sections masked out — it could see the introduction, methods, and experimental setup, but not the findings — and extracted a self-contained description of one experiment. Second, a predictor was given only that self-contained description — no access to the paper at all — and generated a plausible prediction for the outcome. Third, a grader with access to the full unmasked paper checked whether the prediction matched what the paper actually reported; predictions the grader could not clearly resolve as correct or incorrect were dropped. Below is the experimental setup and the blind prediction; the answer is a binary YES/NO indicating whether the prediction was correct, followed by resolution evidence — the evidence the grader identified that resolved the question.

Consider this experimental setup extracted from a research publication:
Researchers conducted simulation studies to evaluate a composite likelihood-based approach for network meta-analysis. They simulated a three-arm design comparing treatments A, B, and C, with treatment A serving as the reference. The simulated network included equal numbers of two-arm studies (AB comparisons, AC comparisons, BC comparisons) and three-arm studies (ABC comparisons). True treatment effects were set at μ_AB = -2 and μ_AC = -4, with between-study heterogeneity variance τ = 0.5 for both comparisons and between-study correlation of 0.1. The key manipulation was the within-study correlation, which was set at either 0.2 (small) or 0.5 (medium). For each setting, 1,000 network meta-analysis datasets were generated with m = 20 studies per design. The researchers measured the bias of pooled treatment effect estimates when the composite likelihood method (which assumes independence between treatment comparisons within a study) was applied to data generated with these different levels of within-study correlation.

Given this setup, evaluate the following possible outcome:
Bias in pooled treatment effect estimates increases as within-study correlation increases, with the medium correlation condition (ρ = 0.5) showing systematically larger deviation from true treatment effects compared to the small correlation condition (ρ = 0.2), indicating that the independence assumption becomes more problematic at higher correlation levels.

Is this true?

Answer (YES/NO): NO